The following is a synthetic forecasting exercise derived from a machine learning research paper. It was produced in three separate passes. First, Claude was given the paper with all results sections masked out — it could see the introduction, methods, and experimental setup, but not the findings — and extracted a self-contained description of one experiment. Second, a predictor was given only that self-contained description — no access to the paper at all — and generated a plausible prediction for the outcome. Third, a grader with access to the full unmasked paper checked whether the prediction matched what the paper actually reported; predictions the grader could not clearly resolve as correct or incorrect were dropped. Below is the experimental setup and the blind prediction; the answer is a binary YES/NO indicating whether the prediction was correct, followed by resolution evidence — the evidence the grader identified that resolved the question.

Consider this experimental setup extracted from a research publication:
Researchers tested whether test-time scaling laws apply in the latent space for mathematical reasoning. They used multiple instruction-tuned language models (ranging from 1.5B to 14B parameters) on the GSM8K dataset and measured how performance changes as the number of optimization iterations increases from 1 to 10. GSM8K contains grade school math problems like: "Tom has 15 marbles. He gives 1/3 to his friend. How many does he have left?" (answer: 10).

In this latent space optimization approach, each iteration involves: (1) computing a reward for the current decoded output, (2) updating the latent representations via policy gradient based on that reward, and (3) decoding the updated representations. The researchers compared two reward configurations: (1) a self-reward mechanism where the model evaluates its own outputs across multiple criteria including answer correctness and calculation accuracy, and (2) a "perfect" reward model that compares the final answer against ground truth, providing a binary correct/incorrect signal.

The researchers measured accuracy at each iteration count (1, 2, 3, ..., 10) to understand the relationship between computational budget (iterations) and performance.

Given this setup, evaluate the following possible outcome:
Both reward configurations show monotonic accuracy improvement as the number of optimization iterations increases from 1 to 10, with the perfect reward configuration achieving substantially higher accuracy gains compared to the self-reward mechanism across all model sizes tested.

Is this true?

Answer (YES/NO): NO